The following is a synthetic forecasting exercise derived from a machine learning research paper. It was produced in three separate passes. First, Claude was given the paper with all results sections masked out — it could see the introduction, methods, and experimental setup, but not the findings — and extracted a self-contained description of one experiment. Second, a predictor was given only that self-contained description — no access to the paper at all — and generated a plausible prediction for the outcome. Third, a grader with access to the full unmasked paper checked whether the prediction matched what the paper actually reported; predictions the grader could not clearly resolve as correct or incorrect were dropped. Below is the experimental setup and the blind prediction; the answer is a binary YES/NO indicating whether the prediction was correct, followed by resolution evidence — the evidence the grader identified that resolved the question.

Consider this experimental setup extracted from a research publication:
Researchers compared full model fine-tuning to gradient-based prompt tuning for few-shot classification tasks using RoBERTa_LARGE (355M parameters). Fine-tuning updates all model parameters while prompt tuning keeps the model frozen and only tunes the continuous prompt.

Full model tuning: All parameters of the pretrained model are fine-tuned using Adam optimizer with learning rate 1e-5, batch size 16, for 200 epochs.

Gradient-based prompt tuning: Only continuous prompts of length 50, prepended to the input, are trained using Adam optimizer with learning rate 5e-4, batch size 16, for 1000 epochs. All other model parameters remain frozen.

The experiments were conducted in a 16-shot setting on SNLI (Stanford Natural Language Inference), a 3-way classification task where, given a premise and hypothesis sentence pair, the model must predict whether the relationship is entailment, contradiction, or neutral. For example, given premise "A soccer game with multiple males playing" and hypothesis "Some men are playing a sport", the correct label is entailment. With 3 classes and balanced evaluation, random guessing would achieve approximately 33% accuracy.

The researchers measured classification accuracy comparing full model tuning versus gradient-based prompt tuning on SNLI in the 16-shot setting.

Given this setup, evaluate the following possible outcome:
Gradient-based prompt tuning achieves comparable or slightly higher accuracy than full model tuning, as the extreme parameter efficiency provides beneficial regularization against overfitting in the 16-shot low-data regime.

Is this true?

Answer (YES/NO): NO